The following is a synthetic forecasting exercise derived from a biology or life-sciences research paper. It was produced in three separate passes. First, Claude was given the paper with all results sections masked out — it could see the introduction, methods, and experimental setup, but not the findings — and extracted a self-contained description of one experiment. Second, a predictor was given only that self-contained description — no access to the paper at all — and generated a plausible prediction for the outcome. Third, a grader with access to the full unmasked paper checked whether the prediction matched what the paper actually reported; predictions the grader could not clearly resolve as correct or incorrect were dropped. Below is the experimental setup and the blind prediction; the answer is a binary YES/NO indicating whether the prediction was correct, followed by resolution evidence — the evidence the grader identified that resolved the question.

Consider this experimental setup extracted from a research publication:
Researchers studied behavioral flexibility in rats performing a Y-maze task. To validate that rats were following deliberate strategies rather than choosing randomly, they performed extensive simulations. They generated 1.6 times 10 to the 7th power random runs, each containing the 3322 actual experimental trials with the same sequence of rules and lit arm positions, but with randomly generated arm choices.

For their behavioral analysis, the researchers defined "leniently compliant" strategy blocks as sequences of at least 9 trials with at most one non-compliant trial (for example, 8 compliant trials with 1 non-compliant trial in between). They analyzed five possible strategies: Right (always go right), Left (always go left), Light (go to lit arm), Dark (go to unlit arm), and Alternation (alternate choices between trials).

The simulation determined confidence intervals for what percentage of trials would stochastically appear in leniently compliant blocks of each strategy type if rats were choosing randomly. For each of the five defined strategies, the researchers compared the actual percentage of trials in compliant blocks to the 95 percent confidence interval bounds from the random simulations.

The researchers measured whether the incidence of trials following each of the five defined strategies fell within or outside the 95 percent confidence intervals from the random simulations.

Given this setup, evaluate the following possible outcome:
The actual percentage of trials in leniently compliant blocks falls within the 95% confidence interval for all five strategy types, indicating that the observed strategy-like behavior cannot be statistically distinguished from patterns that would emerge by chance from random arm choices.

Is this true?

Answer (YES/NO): NO